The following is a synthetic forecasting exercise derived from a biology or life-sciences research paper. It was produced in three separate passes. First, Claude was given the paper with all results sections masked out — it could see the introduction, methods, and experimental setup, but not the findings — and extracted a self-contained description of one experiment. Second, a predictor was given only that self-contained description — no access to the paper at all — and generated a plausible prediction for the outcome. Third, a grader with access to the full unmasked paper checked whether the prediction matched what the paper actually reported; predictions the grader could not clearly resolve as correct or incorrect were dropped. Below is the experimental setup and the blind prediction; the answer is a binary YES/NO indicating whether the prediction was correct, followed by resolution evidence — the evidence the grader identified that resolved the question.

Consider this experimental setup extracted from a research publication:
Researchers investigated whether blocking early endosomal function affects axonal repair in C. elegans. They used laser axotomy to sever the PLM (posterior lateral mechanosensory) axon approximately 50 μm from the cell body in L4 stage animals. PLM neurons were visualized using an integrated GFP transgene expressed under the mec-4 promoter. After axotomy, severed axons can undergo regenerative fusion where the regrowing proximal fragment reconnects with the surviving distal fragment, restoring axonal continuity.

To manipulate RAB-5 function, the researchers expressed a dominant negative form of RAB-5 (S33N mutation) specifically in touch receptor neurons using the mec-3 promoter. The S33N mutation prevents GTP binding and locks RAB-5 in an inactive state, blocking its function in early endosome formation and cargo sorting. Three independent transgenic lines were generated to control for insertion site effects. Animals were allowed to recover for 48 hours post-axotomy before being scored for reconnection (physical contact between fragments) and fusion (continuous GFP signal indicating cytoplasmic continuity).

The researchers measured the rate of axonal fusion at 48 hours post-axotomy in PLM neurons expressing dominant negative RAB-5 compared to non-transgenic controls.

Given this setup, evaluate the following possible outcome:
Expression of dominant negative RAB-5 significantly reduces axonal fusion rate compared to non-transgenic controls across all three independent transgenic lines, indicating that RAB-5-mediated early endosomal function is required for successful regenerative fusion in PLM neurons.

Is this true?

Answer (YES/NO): NO